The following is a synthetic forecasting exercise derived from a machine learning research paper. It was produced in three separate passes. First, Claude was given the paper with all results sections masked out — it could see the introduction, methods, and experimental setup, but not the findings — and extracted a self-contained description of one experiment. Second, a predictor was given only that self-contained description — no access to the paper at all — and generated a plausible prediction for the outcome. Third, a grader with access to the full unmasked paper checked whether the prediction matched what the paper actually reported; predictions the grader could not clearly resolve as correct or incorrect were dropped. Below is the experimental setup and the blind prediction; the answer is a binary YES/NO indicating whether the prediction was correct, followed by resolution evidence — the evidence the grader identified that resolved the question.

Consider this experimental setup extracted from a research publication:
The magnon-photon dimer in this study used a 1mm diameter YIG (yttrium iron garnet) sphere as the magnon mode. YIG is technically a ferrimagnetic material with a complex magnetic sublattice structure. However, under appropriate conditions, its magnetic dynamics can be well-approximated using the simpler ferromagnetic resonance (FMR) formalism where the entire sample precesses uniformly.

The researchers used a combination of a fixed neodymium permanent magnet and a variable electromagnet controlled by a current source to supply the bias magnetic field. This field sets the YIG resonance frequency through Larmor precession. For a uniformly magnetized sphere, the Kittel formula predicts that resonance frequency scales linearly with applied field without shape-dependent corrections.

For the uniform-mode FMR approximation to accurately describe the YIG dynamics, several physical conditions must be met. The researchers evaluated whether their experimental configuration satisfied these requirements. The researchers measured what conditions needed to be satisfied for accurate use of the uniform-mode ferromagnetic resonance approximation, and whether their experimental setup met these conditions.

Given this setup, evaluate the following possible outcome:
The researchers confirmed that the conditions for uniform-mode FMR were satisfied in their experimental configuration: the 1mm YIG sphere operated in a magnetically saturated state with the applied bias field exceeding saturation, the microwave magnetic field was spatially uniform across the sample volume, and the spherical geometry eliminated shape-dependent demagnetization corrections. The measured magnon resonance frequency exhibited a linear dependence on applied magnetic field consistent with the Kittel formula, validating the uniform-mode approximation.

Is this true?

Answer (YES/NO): NO